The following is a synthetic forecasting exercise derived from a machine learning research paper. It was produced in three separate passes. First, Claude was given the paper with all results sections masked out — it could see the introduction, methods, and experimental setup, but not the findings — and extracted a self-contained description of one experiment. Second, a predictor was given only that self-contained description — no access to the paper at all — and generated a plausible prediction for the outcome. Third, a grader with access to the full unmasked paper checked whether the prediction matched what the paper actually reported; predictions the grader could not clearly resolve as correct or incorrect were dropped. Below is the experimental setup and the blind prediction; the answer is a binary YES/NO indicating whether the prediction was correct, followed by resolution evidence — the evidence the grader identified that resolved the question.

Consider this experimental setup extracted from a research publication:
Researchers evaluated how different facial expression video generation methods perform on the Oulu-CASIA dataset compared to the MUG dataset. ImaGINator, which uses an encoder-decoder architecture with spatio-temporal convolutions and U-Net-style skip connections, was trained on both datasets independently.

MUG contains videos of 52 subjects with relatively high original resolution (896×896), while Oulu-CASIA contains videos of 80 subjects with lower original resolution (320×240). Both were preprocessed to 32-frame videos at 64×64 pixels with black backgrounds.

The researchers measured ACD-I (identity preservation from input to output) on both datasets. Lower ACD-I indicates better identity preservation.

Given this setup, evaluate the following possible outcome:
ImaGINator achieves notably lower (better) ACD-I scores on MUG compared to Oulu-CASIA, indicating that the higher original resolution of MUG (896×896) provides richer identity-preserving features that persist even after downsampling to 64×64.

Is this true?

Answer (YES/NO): NO